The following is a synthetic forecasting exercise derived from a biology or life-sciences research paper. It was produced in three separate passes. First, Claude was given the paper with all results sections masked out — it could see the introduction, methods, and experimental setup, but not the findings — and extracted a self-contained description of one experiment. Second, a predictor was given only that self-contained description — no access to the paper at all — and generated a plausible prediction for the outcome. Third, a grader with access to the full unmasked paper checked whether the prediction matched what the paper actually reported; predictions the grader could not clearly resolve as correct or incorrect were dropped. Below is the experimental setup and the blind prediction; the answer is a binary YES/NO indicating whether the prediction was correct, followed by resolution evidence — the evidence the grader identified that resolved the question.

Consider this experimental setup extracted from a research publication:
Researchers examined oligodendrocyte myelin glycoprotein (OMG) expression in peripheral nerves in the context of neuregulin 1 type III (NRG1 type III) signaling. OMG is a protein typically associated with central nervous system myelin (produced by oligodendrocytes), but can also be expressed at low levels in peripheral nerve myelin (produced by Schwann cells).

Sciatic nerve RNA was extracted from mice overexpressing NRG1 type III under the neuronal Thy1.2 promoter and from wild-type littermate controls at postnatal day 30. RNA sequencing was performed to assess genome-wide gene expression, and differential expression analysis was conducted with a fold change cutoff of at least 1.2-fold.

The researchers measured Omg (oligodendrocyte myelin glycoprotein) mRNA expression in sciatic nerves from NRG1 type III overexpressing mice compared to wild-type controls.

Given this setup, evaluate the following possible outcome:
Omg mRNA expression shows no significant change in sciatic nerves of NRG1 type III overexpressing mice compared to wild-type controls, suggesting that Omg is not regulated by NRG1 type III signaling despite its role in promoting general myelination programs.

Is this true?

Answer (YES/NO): NO